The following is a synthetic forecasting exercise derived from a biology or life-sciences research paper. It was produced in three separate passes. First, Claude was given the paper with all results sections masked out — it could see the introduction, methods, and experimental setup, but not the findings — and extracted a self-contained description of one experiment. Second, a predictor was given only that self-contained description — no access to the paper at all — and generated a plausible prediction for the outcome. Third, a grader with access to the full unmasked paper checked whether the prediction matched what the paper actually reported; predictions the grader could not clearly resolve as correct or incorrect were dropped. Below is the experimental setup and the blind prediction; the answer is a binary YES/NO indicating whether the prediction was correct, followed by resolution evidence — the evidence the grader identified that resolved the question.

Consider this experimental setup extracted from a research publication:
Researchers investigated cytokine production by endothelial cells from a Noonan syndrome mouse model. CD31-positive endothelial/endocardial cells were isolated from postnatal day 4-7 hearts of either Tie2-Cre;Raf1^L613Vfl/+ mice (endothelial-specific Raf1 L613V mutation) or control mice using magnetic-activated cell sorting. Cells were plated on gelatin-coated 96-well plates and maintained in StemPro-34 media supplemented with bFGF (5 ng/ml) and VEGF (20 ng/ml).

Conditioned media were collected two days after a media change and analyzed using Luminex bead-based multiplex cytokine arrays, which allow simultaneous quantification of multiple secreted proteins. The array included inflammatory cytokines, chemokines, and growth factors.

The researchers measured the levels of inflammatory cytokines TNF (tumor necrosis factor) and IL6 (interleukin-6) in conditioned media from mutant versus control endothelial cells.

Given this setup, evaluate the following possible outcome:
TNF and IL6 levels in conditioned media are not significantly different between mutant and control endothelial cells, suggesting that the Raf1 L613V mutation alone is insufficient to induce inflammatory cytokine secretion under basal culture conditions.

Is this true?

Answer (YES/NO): NO